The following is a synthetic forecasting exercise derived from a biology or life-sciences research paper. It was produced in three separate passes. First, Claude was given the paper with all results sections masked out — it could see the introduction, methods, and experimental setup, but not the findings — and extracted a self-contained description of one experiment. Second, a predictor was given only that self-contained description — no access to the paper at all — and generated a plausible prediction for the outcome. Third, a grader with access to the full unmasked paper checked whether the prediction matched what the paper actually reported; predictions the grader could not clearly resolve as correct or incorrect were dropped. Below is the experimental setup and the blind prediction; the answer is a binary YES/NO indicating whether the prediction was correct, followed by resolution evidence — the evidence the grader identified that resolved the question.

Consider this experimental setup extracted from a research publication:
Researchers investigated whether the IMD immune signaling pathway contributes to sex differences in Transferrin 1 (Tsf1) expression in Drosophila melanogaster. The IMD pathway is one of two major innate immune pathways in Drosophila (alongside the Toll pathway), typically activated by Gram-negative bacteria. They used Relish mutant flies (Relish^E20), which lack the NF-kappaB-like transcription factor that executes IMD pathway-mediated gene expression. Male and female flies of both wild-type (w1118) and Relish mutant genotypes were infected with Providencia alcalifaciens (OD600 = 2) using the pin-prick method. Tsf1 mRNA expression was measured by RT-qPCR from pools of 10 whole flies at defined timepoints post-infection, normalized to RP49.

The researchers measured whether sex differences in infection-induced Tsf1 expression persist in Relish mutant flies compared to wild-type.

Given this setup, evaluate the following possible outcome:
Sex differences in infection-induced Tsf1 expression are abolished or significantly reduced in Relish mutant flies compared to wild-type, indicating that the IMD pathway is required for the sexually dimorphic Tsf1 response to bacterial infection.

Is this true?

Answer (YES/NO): NO